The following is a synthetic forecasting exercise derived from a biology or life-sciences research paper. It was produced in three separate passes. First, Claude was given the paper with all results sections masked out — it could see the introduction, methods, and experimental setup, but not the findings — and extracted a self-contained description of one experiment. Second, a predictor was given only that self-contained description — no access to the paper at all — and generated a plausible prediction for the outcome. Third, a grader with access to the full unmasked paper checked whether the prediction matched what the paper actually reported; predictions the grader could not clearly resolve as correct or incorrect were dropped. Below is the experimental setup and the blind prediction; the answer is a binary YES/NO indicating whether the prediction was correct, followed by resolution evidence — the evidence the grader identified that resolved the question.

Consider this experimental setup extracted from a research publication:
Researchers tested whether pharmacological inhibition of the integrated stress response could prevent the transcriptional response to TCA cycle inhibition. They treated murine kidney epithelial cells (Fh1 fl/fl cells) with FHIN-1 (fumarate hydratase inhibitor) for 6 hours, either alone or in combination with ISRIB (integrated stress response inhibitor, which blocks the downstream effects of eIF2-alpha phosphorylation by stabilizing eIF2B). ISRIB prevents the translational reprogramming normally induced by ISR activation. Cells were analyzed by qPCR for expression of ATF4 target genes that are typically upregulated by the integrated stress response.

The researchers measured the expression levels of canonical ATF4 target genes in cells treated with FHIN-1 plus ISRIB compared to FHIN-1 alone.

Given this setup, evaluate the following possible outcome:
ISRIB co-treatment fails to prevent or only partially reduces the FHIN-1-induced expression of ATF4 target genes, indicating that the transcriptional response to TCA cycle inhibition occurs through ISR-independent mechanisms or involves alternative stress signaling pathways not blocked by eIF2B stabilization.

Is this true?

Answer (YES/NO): NO